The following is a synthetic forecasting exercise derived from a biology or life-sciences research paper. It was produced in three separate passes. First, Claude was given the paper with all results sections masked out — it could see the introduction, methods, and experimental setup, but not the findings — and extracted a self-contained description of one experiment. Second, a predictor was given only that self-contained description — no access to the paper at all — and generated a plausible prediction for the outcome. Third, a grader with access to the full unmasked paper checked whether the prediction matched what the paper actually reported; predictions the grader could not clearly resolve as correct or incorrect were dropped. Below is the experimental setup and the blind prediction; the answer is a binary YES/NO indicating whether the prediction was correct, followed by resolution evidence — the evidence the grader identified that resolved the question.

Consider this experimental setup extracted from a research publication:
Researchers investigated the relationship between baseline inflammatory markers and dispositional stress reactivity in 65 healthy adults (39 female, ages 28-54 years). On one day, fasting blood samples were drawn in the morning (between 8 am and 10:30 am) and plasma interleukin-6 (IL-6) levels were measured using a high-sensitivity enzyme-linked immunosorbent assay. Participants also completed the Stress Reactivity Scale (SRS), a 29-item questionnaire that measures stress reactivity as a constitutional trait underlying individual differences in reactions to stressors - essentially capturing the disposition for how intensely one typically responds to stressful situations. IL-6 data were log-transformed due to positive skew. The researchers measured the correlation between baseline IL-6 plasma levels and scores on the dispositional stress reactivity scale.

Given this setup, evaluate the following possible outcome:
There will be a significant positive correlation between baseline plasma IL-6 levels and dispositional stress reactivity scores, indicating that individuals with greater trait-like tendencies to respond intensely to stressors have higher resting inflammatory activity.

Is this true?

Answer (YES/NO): NO